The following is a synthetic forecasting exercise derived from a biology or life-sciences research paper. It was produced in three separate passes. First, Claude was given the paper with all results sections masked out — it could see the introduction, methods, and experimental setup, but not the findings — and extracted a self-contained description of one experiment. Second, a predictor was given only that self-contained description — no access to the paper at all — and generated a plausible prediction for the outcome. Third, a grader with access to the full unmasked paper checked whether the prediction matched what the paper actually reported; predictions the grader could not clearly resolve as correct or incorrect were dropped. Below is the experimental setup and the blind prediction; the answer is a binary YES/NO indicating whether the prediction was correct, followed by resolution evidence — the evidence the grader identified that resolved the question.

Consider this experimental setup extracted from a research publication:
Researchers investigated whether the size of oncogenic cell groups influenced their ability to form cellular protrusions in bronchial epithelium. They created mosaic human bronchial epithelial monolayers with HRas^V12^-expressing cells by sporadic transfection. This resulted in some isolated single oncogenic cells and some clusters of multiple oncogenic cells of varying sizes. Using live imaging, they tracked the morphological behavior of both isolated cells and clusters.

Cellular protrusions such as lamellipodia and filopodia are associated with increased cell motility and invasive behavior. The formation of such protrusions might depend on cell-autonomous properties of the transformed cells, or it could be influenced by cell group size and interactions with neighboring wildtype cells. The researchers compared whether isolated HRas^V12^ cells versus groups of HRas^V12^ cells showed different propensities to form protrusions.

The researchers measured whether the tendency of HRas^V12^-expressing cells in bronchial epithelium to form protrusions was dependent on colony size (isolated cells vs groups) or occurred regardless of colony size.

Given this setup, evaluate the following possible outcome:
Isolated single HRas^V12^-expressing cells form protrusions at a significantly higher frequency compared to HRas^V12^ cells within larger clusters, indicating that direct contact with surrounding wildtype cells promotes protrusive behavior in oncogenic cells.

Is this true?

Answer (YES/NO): NO